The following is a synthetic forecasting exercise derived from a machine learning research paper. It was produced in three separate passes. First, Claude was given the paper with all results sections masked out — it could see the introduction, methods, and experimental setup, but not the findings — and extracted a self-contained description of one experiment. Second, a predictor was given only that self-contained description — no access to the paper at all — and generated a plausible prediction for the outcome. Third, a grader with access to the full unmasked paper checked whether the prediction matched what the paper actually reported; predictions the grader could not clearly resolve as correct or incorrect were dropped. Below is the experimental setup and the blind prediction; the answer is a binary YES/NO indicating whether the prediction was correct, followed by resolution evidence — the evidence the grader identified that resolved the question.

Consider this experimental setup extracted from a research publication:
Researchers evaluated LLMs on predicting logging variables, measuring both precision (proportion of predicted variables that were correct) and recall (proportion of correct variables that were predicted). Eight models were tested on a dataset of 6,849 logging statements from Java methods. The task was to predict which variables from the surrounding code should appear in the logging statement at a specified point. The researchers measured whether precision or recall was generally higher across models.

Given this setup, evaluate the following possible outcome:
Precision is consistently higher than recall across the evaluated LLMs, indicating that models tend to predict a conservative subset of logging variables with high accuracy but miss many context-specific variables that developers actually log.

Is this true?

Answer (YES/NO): YES